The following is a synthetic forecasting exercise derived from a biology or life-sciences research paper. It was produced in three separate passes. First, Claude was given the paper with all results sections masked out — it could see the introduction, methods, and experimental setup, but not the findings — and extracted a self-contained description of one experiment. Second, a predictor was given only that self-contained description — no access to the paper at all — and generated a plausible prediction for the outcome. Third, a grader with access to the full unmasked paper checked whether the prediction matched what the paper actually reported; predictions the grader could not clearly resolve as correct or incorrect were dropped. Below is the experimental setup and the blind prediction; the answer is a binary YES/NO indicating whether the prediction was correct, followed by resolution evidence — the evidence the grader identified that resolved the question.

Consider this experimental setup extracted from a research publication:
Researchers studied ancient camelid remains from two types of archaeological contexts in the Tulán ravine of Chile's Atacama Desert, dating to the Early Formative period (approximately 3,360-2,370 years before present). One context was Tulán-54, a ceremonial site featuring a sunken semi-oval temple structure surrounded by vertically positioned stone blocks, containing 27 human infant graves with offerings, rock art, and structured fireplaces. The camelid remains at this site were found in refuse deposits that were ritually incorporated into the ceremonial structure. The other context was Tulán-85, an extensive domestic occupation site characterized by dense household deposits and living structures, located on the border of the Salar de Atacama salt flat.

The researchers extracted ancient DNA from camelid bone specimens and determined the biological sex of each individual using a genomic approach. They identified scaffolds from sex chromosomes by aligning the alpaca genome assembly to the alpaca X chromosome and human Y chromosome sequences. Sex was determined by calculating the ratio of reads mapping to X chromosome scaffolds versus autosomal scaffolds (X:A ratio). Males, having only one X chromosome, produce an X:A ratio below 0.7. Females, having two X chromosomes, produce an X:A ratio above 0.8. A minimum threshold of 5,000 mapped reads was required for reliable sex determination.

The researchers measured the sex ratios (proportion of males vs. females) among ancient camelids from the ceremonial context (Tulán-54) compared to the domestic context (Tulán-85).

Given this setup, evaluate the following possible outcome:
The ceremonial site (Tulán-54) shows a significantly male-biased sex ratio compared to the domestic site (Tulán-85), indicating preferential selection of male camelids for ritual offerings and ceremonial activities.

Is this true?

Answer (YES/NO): NO